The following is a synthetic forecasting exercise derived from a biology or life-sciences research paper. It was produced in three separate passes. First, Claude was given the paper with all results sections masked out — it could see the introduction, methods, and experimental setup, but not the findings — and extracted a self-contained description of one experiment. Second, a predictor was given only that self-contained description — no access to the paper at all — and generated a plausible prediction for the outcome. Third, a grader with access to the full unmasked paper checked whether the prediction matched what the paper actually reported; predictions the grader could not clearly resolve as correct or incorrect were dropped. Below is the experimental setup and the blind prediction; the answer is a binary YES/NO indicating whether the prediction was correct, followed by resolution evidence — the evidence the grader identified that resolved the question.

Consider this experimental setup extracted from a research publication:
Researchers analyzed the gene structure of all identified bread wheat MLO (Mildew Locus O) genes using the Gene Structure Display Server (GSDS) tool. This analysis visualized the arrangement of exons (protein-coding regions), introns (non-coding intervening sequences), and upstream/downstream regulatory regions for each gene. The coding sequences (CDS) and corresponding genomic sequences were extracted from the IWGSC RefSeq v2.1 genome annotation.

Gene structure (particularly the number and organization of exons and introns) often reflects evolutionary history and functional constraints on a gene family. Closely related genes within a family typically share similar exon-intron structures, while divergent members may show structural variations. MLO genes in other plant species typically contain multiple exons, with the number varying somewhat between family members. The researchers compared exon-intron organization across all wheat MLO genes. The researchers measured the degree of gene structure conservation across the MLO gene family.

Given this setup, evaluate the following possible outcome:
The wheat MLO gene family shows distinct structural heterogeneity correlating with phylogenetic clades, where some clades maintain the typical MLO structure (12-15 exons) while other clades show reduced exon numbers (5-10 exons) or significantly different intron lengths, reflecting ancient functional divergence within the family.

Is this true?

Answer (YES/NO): NO